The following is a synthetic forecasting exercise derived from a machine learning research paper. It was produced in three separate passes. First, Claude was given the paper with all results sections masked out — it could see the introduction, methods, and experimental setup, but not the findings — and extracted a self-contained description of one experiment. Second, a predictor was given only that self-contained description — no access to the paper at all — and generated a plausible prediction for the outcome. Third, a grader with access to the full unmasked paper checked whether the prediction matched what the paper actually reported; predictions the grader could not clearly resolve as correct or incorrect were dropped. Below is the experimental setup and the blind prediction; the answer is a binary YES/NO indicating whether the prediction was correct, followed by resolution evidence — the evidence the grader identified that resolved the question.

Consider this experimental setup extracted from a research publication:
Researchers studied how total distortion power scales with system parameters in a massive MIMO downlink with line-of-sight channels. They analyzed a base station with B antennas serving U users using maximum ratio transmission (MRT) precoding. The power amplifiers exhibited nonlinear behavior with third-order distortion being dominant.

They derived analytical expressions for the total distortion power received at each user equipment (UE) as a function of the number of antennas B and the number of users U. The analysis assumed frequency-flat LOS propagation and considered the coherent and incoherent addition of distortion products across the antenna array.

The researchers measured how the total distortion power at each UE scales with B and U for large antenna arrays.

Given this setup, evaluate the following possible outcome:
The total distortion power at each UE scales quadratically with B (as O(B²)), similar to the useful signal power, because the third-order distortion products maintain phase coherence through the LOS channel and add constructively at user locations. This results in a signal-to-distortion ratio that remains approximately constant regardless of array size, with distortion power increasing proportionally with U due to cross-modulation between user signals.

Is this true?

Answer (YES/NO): NO